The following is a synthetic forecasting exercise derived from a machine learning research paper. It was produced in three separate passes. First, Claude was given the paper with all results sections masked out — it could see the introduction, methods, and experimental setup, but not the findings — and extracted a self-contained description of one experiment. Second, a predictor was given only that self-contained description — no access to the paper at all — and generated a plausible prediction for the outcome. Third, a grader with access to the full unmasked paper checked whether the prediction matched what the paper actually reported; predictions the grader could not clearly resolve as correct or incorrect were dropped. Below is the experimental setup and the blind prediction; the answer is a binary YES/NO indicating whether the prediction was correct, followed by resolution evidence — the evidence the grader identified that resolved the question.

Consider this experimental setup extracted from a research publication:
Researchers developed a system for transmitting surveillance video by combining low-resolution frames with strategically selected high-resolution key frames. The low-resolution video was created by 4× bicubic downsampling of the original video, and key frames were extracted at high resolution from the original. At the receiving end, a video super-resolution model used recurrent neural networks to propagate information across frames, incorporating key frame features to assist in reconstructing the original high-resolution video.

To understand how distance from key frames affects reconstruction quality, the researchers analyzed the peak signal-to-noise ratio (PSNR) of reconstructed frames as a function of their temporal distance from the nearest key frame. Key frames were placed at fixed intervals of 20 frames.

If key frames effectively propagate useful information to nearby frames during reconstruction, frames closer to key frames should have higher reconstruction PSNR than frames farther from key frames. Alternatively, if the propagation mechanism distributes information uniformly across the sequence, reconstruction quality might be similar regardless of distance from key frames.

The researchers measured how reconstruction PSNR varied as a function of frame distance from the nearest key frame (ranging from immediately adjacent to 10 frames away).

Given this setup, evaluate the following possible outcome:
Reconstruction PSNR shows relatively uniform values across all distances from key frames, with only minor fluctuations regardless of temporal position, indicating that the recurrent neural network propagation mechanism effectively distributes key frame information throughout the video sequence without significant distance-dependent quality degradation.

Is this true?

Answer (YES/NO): NO